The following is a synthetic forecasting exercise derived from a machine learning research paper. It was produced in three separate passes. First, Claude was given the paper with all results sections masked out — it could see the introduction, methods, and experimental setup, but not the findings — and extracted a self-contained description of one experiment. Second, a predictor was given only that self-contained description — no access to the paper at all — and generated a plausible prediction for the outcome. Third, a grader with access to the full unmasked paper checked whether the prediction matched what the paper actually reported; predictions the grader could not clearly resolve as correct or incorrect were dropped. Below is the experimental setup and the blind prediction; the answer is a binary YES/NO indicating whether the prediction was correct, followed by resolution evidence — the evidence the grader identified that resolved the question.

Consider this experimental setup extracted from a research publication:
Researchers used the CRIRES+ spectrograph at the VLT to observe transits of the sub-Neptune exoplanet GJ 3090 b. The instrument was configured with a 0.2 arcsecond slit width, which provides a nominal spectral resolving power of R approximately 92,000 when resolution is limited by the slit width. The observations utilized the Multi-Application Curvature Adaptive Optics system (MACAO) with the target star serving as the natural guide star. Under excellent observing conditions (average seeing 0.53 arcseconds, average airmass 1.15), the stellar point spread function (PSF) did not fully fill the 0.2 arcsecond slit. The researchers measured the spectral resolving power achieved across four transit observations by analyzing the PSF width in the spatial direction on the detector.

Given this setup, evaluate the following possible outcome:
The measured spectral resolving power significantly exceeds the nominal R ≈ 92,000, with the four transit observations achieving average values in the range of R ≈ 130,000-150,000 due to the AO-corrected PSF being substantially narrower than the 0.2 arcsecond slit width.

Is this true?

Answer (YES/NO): YES